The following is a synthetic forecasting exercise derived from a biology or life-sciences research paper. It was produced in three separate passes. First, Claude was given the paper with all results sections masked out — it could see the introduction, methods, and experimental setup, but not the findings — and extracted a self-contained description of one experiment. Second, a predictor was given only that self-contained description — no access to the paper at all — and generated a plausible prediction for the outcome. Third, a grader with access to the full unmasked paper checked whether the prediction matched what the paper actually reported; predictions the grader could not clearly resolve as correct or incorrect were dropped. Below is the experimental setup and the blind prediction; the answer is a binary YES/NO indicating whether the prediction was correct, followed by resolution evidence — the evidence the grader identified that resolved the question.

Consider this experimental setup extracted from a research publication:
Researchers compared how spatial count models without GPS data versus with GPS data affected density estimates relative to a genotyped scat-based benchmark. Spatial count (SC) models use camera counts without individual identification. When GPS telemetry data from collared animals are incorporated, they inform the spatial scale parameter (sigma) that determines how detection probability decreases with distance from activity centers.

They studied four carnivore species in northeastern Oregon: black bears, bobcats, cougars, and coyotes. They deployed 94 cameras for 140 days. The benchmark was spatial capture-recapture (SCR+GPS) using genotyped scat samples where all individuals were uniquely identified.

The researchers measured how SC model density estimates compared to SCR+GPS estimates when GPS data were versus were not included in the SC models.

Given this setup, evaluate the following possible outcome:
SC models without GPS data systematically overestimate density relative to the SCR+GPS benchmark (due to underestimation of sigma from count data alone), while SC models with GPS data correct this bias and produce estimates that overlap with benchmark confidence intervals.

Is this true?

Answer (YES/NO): NO